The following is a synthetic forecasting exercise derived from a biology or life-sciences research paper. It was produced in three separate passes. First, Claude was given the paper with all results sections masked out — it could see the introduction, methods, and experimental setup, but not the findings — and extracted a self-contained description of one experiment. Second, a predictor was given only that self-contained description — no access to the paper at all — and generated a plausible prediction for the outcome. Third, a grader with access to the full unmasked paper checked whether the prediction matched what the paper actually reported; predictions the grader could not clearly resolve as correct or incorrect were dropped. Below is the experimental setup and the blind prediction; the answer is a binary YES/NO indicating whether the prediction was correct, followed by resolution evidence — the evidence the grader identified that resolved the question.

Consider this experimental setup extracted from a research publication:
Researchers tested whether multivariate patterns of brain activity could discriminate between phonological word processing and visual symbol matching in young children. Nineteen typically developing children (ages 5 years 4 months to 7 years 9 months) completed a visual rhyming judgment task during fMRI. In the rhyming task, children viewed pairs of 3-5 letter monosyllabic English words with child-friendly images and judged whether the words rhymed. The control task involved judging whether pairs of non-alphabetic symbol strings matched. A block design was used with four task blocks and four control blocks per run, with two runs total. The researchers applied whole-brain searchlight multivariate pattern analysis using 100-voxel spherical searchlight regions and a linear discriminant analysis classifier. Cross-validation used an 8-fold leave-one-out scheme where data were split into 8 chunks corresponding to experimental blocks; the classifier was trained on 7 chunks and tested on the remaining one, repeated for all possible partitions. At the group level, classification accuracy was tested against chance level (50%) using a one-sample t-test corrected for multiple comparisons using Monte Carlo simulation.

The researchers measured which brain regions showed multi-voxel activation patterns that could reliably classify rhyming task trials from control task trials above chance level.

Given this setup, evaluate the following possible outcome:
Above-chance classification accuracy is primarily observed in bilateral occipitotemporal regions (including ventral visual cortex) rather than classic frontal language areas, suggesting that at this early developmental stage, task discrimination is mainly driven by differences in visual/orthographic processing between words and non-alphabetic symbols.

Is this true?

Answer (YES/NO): NO